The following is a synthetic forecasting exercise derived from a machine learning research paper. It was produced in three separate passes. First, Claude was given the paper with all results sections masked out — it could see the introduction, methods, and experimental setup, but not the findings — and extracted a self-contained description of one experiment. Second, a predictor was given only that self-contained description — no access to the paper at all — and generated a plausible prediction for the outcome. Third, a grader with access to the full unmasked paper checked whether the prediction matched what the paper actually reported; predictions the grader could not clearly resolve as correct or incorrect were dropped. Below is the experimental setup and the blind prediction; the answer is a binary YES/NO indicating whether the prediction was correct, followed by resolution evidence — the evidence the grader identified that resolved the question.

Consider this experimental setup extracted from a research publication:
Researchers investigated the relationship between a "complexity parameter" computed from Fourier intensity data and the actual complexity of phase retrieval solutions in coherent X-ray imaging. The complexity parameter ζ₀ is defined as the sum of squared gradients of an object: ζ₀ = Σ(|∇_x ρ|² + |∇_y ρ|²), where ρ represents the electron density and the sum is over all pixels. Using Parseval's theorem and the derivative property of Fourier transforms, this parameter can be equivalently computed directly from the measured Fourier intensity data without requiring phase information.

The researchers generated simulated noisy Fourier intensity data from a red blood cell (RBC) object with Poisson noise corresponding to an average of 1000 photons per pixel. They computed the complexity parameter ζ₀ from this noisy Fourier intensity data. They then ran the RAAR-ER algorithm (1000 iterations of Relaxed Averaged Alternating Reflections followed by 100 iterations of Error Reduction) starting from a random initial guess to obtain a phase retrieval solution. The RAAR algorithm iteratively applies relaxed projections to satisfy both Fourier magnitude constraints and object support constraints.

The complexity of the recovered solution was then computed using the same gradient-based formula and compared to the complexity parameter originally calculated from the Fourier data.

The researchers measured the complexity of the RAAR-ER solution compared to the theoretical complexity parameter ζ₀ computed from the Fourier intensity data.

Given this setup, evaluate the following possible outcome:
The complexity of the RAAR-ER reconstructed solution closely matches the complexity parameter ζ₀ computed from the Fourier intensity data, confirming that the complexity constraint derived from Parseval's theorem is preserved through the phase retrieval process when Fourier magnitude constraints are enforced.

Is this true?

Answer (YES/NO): NO